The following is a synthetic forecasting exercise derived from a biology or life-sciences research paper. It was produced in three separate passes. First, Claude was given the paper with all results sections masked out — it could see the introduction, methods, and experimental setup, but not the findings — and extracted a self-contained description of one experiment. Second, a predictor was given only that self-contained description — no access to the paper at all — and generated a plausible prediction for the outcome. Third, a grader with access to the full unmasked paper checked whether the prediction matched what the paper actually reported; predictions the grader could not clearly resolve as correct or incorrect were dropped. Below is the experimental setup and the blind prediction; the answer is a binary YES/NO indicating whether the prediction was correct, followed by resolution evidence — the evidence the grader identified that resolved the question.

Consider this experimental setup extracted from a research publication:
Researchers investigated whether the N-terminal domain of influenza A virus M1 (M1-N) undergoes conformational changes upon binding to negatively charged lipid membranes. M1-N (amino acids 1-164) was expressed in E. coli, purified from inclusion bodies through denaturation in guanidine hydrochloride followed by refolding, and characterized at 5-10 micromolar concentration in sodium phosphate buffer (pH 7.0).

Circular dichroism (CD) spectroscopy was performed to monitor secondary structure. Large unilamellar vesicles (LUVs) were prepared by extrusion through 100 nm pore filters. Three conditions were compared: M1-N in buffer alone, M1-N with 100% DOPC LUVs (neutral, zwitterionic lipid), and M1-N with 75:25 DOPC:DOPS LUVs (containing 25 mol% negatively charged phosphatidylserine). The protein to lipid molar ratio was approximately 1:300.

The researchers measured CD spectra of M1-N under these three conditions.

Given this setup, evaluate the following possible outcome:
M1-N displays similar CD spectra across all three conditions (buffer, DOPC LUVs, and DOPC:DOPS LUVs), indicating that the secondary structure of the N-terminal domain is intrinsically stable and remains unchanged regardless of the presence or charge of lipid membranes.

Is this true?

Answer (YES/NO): YES